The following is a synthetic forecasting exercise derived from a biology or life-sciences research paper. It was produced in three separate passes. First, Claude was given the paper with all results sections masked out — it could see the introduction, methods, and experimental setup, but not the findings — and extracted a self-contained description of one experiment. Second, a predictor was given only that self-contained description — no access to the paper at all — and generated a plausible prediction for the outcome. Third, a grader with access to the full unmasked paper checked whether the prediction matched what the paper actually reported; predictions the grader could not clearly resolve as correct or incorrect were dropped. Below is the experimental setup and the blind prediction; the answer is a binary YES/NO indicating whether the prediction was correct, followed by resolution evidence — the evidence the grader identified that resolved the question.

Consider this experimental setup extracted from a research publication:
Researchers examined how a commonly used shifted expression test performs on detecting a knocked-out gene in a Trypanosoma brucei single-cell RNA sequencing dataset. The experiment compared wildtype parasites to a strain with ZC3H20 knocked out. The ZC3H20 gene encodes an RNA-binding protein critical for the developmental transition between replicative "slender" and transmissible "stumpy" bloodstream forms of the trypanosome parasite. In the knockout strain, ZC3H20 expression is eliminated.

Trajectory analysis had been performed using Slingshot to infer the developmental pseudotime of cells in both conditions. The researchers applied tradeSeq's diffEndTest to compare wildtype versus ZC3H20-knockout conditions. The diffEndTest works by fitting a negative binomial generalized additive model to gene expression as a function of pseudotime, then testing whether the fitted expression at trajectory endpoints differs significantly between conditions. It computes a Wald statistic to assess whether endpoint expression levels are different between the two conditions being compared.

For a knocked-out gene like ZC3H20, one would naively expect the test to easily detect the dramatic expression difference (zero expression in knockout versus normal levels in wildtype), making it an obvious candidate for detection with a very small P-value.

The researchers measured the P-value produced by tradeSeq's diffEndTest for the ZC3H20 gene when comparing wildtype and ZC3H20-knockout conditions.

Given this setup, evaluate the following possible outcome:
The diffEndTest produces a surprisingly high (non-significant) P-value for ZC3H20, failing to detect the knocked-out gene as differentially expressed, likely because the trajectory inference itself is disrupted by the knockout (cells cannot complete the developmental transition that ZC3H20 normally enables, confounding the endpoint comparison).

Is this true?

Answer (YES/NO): YES